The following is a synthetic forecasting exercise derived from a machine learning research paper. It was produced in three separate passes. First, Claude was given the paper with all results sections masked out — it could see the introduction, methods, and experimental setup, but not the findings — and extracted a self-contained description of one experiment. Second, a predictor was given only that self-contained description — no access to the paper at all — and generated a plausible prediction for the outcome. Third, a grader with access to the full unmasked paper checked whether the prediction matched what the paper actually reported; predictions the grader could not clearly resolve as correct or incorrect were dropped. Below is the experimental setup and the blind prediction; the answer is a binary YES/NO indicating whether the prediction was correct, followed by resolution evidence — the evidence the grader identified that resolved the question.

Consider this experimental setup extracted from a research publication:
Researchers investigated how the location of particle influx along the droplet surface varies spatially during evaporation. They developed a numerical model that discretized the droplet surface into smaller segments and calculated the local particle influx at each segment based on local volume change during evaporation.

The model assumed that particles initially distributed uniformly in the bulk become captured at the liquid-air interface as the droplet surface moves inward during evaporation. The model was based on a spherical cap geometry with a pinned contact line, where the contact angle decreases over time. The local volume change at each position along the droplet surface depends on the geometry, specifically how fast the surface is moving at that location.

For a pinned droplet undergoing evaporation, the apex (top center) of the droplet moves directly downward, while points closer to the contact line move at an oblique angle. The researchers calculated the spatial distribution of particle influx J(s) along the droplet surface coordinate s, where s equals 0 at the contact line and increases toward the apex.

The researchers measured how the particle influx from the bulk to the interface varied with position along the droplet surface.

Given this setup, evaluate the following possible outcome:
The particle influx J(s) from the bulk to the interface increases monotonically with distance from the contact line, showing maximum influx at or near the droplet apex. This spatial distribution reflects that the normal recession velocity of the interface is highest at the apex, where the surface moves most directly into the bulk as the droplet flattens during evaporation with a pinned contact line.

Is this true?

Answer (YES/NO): YES